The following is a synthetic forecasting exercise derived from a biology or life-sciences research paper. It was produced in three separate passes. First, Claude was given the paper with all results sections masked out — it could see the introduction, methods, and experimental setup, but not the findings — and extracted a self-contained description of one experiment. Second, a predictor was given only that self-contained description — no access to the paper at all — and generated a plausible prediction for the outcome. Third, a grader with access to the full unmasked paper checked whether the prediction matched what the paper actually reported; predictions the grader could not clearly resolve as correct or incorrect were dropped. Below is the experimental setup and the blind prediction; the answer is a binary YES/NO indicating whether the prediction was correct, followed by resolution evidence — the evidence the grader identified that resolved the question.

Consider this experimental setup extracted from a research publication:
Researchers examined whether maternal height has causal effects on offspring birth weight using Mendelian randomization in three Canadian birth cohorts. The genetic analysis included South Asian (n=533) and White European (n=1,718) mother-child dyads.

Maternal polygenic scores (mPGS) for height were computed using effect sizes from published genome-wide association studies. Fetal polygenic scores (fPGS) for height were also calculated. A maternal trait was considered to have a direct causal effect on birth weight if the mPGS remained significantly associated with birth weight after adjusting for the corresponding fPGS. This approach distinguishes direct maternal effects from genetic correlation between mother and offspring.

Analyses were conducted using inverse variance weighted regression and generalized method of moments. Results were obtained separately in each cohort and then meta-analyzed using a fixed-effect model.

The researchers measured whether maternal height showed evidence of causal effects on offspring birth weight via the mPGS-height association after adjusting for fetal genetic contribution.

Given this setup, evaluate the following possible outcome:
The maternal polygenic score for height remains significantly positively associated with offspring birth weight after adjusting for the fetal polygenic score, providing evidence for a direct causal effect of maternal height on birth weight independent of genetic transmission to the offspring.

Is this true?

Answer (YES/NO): NO